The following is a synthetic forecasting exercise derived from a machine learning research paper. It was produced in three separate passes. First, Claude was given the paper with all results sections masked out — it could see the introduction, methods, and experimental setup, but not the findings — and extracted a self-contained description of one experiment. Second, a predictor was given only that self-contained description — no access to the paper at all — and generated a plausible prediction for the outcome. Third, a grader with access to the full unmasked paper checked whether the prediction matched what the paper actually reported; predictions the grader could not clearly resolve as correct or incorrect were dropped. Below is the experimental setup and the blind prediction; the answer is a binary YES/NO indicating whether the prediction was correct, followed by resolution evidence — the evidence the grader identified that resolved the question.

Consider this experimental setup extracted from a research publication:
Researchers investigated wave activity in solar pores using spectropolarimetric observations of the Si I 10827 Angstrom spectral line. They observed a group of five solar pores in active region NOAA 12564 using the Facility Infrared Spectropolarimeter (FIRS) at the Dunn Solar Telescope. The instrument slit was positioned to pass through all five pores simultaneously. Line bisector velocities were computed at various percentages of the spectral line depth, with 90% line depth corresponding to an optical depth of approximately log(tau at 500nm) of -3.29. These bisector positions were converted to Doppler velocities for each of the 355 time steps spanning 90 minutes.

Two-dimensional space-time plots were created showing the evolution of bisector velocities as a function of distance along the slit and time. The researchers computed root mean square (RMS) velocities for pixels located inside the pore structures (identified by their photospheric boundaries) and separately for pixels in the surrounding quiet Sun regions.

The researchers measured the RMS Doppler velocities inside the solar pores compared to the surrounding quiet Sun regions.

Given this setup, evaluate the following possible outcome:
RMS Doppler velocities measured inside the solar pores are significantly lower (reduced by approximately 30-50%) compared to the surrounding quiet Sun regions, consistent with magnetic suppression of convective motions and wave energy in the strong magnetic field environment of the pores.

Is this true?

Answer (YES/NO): NO